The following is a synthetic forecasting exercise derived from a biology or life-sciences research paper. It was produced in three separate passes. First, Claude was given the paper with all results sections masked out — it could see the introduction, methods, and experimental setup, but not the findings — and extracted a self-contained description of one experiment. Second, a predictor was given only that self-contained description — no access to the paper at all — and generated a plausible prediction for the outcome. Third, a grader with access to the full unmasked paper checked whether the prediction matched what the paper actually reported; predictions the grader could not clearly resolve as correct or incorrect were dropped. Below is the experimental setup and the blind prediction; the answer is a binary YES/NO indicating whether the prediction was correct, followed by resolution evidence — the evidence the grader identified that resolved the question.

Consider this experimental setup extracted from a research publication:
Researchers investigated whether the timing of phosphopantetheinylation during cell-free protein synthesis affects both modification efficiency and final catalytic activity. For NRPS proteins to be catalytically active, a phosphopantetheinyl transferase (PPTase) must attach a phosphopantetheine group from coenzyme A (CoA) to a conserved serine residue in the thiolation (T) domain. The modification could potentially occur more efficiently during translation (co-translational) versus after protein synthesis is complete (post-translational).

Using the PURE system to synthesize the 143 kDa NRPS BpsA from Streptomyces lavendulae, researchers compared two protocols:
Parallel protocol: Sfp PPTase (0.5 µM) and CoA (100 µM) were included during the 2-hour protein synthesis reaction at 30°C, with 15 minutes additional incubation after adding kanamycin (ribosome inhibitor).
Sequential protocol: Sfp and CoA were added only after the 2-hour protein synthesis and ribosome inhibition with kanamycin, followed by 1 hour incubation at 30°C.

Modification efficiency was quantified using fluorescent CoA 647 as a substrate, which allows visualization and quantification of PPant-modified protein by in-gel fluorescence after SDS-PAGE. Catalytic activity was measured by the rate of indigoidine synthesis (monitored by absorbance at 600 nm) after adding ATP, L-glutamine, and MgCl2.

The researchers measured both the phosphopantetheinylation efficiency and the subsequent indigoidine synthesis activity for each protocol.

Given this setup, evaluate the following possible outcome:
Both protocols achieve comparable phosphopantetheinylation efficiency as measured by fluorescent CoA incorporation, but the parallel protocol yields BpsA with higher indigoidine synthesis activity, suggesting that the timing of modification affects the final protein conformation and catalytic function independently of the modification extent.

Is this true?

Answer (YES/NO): NO